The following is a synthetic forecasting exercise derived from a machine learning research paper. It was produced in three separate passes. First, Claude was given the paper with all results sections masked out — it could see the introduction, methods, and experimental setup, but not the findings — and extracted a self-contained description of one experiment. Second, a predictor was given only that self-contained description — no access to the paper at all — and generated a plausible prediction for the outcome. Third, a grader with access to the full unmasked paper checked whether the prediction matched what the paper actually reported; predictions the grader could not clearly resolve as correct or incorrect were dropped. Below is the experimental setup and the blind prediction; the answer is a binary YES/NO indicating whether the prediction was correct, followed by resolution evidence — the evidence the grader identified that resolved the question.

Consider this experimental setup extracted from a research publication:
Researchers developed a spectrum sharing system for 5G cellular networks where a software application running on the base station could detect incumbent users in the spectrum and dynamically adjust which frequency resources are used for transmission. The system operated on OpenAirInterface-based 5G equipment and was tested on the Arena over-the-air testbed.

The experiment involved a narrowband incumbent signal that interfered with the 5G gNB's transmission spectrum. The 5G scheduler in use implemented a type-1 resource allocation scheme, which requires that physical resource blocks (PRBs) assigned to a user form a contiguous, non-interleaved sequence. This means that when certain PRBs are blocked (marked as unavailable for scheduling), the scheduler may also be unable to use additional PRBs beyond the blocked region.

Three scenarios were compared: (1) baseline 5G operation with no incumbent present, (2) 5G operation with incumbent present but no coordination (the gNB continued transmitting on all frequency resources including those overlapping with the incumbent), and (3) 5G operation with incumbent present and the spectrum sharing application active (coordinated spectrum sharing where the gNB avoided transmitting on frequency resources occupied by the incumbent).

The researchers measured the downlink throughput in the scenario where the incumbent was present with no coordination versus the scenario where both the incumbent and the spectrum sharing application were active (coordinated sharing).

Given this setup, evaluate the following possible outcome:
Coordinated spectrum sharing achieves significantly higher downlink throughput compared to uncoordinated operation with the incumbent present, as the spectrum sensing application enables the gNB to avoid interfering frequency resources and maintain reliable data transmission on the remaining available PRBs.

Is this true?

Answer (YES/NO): NO